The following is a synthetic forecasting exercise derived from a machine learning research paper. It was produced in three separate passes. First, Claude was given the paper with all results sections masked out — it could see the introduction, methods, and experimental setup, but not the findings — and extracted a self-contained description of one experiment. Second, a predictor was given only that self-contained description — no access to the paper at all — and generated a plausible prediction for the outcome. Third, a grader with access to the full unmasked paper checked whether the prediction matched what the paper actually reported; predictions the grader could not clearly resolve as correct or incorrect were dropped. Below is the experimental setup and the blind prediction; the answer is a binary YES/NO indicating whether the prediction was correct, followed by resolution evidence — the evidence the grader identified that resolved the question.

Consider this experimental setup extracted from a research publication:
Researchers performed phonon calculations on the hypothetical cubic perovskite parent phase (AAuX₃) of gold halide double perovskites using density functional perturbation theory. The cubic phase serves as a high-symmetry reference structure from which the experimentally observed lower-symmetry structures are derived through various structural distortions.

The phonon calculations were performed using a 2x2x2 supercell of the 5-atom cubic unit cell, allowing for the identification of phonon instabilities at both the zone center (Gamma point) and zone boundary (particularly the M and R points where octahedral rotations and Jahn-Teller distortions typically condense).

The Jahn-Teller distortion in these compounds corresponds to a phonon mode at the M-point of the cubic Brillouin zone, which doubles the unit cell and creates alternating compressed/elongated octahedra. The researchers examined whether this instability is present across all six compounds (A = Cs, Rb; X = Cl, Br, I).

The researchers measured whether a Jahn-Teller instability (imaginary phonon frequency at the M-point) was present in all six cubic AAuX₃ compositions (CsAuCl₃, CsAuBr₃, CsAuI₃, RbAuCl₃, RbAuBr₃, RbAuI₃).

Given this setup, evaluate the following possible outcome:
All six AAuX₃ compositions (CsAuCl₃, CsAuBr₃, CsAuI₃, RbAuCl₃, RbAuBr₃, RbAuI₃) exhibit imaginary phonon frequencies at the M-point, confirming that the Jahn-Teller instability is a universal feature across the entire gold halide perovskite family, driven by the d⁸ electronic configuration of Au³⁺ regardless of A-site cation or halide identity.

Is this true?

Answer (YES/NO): NO